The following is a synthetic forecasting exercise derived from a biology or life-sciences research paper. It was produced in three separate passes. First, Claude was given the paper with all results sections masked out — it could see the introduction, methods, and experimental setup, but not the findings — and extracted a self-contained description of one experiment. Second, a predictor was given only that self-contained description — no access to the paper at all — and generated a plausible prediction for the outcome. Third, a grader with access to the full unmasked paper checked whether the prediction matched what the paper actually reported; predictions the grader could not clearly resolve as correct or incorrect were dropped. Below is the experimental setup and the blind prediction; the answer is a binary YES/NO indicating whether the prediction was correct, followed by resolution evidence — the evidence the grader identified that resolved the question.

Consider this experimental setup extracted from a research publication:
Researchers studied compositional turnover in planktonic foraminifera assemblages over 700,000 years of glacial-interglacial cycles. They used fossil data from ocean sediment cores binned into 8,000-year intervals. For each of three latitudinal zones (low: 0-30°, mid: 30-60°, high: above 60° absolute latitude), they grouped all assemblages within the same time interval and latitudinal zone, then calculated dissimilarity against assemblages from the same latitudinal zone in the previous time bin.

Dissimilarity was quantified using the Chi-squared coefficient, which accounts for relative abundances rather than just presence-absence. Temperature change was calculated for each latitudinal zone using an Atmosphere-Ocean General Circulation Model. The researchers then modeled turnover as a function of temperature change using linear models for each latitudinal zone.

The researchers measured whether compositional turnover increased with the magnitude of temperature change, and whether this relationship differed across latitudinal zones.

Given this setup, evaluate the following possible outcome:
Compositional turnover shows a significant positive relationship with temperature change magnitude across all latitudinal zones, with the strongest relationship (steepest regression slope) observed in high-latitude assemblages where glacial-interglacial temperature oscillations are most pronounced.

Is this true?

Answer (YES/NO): NO